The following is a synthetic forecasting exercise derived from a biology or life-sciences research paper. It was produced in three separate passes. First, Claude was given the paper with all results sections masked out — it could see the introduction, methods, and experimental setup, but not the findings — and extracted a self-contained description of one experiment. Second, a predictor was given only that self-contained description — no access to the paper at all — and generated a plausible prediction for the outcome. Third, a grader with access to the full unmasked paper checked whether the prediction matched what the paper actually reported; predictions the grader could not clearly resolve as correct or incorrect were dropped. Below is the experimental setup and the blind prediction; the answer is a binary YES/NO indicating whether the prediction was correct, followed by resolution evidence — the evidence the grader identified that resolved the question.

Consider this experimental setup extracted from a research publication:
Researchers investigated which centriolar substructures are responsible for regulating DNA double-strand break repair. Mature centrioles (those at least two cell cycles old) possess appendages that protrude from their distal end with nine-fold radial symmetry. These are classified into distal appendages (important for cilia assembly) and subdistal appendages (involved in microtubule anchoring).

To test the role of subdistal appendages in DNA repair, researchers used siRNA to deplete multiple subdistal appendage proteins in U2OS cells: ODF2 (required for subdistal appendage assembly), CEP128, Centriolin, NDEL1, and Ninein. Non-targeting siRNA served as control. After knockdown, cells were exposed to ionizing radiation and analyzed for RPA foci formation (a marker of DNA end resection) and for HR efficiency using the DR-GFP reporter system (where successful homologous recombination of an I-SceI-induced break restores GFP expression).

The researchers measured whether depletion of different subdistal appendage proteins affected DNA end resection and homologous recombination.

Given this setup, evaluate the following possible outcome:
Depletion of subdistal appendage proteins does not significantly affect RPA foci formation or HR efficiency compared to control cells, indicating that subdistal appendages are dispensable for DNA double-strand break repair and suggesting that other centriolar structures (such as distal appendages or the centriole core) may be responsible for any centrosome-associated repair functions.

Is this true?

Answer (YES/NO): NO